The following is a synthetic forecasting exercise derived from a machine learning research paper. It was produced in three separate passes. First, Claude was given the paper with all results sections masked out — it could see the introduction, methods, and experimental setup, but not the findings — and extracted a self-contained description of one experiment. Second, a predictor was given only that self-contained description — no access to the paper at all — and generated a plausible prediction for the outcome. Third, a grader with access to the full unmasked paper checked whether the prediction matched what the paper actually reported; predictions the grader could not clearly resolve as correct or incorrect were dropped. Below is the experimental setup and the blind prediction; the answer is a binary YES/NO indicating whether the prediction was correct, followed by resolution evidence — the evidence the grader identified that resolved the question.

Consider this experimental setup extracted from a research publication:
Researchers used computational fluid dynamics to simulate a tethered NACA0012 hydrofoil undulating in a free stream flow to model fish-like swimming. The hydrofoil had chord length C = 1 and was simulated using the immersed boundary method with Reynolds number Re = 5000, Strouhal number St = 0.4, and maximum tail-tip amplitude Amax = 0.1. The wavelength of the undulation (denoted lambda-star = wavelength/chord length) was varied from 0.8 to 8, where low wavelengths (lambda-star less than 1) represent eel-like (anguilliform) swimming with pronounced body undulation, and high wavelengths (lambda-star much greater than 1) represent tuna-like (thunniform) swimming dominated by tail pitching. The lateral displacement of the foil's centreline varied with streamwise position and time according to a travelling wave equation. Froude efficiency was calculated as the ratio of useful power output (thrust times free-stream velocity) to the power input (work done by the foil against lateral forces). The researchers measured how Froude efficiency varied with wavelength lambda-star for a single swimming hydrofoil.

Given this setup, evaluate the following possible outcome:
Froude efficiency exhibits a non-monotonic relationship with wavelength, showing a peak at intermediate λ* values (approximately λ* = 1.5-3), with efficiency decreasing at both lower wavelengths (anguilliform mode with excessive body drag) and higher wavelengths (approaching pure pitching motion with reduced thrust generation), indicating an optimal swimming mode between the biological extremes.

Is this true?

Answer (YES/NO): YES